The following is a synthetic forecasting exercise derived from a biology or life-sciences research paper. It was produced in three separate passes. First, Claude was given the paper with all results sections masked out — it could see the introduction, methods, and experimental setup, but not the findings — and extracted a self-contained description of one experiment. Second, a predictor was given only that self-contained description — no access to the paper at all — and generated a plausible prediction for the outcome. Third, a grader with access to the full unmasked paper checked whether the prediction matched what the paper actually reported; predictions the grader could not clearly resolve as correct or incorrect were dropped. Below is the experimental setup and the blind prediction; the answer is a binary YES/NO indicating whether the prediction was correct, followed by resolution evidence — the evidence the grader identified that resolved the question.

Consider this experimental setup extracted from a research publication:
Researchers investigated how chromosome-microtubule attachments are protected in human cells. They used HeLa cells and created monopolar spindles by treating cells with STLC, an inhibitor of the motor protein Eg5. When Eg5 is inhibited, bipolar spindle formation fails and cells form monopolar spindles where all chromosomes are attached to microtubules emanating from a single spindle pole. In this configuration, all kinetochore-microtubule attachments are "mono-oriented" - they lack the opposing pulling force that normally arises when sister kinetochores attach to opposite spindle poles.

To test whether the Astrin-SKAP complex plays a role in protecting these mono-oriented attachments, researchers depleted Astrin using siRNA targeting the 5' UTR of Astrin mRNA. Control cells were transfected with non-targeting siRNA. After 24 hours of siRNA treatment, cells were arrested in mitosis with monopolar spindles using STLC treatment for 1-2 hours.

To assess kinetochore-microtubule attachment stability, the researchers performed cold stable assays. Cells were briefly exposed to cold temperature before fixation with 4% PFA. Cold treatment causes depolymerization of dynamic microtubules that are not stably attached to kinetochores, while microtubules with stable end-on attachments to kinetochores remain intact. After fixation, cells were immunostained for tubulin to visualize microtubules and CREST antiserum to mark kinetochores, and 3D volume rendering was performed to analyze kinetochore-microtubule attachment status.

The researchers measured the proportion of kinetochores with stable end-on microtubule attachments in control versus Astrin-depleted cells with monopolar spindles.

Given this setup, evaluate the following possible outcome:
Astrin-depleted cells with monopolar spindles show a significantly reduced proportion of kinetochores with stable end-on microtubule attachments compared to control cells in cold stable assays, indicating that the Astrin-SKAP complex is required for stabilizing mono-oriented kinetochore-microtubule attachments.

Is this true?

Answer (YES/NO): YES